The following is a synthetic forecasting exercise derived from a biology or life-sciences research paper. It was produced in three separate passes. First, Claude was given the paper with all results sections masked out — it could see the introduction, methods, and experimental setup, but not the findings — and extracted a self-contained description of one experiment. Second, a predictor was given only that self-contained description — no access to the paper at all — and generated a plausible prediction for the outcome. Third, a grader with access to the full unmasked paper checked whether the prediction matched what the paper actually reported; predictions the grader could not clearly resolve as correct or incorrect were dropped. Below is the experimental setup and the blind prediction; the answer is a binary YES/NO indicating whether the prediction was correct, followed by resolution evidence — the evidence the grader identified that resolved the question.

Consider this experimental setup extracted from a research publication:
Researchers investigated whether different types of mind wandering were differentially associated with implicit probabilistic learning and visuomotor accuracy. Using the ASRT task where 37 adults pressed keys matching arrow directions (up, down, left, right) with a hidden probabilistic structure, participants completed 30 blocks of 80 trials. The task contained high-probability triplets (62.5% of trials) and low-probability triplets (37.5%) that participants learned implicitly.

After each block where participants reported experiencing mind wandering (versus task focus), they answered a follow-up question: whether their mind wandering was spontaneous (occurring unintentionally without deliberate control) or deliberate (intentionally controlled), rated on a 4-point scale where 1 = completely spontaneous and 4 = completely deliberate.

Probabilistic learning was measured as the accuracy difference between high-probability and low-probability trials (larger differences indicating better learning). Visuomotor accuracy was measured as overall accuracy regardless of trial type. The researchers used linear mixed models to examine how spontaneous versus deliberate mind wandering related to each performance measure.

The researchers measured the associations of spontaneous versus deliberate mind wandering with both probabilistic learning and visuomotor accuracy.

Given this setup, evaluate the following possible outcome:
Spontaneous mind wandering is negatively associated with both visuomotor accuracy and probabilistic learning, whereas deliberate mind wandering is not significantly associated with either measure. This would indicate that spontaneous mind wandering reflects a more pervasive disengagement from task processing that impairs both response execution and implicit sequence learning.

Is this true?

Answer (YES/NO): NO